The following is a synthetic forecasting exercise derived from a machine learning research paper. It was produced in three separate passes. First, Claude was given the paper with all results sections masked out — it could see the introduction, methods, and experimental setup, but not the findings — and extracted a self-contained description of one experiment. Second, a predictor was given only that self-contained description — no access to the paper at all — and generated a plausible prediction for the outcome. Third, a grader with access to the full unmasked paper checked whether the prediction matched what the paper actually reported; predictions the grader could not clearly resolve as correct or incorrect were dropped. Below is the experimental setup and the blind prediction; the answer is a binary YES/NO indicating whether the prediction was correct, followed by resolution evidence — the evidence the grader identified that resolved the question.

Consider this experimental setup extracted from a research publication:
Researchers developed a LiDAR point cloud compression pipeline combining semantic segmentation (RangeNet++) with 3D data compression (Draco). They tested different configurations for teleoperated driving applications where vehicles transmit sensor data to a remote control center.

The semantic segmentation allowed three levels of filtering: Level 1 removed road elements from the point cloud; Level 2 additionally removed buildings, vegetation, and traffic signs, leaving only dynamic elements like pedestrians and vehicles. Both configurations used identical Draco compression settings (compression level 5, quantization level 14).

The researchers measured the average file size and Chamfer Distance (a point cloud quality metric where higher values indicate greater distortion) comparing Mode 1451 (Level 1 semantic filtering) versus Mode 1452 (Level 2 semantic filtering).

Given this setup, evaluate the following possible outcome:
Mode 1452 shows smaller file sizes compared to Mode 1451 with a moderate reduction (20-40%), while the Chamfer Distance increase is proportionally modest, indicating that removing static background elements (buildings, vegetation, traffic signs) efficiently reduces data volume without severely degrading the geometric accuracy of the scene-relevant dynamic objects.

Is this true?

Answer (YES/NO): NO